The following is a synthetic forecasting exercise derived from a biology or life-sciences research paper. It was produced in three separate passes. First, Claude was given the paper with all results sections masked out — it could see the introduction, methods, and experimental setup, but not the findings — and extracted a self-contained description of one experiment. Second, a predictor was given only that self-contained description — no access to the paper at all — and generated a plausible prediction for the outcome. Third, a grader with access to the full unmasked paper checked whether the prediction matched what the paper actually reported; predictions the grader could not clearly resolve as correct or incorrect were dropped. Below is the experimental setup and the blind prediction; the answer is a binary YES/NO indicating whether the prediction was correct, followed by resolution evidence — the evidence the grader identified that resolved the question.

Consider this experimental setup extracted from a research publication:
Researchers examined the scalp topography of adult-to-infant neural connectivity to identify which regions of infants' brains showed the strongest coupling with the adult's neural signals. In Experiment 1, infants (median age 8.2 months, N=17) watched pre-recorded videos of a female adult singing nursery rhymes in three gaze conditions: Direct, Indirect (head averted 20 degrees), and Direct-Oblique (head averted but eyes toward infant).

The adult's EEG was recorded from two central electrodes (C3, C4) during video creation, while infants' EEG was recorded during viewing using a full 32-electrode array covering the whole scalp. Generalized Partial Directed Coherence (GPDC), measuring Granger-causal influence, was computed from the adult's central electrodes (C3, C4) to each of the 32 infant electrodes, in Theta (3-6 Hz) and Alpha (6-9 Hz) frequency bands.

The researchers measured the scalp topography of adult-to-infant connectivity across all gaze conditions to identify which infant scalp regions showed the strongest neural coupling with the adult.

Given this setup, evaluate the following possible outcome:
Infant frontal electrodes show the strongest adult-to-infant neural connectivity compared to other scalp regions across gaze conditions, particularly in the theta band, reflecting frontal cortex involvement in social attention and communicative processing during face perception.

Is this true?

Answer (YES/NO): NO